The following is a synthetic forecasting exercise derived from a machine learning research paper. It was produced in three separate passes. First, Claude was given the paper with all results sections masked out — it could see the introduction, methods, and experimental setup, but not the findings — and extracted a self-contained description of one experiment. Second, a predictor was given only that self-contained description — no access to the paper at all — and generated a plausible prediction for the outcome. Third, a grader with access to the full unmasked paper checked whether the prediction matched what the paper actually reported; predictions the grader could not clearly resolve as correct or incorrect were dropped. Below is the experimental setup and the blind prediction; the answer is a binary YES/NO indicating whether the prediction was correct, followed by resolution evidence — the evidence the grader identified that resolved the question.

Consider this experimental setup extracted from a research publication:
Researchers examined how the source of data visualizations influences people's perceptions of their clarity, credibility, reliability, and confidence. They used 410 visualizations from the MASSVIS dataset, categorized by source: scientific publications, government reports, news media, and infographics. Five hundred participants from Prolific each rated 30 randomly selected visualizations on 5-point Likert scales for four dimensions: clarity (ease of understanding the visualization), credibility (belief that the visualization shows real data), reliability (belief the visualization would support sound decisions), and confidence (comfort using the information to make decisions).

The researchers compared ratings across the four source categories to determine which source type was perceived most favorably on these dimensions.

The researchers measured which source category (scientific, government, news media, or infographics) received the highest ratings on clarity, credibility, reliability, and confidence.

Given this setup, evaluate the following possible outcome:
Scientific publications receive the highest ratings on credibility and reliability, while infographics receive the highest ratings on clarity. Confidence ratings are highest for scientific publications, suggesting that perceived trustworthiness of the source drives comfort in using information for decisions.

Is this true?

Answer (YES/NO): NO